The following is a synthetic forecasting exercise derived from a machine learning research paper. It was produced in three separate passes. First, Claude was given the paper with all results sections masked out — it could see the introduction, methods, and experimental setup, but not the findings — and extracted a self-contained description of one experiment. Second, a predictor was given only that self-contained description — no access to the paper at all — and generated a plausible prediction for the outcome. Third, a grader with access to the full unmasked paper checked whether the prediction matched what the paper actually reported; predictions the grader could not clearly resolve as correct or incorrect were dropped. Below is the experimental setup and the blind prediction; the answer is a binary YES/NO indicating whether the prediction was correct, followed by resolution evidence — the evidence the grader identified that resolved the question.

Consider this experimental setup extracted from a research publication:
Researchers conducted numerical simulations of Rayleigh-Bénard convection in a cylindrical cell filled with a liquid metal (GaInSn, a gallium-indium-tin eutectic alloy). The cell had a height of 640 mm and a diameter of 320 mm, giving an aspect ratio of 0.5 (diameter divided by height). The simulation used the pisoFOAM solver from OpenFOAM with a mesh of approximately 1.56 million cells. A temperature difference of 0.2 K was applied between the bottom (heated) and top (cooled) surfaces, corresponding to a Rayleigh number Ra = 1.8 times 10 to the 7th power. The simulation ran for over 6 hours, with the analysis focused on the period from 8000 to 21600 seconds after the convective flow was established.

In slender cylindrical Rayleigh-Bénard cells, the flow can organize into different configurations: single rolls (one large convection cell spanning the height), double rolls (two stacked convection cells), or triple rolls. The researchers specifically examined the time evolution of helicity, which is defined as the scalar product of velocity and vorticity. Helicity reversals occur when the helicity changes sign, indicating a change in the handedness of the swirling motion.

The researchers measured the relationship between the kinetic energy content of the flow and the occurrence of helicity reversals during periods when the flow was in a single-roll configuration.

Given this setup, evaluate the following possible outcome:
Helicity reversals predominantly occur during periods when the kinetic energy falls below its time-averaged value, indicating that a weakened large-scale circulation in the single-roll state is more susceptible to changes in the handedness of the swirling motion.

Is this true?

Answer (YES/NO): NO